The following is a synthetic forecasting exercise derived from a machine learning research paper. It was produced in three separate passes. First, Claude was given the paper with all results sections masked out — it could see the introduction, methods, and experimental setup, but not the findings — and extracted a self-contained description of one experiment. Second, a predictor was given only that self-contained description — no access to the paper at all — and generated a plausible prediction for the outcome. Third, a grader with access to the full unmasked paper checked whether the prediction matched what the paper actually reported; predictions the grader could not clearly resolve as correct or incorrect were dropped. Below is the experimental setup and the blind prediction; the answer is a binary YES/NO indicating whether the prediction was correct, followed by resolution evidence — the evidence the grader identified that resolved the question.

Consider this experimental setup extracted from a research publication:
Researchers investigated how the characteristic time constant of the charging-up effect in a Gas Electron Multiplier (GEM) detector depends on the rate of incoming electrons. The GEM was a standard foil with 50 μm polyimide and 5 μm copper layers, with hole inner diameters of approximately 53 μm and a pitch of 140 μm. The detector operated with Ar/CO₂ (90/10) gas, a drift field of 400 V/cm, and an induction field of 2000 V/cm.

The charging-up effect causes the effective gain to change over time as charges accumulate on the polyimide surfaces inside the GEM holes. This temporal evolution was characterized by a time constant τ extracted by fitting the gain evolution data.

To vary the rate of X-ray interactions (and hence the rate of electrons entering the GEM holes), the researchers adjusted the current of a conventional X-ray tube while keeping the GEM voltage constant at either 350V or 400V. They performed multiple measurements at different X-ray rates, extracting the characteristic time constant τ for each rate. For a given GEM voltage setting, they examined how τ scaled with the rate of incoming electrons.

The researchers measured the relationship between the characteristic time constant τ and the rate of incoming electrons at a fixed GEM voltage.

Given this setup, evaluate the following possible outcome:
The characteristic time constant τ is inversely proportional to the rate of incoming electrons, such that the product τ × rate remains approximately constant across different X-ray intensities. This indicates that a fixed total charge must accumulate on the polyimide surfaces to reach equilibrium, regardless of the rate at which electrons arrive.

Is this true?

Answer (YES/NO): YES